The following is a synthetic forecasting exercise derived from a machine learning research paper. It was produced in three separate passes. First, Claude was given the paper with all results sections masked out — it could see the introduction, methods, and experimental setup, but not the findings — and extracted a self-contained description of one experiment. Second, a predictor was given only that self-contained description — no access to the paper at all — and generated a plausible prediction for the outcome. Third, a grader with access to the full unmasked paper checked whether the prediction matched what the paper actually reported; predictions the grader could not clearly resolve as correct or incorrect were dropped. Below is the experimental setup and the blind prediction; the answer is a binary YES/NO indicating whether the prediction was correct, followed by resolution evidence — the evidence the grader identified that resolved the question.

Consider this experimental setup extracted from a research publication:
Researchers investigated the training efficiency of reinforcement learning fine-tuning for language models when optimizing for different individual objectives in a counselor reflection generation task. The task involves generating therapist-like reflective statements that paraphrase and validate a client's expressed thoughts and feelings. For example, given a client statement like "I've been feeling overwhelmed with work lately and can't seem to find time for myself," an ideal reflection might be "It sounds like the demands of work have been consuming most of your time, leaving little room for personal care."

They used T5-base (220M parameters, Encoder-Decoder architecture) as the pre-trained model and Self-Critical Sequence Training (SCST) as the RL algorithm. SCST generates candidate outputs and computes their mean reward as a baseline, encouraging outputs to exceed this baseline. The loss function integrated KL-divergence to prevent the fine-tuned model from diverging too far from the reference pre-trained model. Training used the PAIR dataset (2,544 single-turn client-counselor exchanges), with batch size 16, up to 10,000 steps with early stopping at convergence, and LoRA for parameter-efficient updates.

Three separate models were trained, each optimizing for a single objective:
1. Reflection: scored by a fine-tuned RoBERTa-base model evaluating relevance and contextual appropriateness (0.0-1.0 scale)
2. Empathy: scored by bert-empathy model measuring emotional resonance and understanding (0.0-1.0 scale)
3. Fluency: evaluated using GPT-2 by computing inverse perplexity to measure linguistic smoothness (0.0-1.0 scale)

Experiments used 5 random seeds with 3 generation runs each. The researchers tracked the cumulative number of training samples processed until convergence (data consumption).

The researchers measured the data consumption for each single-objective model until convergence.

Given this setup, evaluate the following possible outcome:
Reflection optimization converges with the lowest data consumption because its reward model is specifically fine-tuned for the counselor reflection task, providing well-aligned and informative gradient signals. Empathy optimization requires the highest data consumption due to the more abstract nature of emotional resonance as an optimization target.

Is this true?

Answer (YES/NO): NO